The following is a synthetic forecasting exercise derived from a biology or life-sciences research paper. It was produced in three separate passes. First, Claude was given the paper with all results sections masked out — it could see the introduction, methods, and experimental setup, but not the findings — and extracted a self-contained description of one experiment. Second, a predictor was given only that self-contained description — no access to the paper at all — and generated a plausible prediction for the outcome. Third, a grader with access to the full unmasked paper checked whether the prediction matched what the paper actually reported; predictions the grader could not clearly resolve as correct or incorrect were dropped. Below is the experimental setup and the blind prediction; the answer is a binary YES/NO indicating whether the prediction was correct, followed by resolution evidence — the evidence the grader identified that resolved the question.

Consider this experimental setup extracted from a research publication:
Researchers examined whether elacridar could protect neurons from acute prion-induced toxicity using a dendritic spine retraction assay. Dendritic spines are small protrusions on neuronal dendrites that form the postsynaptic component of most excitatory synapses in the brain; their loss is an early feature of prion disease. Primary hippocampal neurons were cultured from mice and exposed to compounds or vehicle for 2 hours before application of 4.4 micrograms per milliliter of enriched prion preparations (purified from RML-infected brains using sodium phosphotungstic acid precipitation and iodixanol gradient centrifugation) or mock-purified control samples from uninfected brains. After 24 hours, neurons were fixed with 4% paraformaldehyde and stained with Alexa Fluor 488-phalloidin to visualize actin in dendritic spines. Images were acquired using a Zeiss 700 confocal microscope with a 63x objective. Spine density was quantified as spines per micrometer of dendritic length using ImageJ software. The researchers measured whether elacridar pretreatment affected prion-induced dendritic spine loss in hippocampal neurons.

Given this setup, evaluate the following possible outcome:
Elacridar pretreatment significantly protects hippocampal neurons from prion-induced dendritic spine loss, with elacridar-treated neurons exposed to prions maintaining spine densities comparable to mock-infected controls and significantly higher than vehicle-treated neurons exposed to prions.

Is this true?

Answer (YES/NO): YES